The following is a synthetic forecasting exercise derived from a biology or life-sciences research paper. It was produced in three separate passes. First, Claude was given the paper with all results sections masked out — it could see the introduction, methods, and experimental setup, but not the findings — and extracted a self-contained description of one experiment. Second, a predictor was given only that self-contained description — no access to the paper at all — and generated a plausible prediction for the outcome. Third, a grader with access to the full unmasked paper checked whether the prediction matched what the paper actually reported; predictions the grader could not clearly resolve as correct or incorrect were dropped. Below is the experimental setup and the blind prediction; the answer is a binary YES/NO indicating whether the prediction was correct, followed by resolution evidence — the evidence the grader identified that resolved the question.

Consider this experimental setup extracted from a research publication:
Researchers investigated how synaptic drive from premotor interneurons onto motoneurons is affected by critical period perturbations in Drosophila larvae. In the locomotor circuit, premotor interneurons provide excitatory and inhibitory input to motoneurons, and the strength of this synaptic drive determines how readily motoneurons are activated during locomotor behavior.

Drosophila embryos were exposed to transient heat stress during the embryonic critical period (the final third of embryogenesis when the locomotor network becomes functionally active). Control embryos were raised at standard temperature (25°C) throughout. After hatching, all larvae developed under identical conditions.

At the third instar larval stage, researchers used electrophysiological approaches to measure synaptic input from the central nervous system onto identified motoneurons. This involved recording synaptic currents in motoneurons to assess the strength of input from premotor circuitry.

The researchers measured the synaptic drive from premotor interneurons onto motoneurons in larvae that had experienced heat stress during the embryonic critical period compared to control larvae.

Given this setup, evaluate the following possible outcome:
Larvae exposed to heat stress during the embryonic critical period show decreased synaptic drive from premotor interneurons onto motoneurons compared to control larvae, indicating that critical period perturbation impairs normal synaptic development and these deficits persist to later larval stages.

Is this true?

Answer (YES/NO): NO